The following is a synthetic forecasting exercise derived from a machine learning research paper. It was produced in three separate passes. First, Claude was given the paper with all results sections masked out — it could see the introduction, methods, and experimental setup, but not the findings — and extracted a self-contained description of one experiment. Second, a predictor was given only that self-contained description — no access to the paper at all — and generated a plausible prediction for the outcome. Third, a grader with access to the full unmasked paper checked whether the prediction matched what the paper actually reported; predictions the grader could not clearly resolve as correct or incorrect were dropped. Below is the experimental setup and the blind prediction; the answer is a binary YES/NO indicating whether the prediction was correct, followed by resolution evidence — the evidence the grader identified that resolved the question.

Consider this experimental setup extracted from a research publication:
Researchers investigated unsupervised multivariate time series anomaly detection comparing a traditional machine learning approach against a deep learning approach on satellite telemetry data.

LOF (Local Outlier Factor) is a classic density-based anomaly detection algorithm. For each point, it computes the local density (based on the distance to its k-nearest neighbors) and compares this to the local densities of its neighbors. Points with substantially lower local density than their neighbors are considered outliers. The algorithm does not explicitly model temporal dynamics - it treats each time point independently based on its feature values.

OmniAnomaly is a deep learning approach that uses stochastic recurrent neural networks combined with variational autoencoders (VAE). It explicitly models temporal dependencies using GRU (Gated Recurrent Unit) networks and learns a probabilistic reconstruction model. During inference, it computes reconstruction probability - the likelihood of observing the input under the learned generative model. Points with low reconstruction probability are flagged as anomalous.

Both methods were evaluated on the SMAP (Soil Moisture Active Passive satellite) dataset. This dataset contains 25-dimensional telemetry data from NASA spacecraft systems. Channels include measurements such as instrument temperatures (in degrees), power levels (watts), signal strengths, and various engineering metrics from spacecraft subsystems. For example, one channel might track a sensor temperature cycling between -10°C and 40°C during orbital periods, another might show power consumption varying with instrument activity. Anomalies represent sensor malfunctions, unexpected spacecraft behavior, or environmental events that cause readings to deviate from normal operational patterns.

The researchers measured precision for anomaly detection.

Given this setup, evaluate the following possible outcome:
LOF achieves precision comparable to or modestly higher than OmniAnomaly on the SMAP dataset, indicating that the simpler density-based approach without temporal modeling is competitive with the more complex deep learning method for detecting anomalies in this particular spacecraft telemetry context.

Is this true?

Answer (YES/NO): NO